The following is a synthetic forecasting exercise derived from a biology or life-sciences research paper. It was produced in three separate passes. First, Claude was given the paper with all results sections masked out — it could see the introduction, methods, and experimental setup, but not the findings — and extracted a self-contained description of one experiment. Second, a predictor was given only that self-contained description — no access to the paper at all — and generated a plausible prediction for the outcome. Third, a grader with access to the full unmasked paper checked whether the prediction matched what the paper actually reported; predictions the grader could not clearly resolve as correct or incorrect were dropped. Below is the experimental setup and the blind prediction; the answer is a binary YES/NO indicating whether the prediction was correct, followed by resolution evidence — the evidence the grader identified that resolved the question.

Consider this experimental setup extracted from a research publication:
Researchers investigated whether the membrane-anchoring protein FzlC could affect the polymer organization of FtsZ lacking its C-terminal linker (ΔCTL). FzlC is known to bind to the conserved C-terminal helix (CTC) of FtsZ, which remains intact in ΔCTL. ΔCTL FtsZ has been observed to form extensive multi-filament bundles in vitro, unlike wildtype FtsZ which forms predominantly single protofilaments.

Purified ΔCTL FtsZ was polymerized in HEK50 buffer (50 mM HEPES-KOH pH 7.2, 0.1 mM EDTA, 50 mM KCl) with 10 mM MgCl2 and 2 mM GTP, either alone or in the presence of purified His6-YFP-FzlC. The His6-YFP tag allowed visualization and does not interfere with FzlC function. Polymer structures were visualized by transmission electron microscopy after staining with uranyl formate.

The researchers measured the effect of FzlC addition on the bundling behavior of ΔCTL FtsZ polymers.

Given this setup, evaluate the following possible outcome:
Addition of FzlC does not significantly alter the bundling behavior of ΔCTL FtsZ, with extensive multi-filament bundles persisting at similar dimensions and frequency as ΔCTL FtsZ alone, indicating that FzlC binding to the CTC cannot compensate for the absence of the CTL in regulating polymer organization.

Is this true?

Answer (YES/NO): NO